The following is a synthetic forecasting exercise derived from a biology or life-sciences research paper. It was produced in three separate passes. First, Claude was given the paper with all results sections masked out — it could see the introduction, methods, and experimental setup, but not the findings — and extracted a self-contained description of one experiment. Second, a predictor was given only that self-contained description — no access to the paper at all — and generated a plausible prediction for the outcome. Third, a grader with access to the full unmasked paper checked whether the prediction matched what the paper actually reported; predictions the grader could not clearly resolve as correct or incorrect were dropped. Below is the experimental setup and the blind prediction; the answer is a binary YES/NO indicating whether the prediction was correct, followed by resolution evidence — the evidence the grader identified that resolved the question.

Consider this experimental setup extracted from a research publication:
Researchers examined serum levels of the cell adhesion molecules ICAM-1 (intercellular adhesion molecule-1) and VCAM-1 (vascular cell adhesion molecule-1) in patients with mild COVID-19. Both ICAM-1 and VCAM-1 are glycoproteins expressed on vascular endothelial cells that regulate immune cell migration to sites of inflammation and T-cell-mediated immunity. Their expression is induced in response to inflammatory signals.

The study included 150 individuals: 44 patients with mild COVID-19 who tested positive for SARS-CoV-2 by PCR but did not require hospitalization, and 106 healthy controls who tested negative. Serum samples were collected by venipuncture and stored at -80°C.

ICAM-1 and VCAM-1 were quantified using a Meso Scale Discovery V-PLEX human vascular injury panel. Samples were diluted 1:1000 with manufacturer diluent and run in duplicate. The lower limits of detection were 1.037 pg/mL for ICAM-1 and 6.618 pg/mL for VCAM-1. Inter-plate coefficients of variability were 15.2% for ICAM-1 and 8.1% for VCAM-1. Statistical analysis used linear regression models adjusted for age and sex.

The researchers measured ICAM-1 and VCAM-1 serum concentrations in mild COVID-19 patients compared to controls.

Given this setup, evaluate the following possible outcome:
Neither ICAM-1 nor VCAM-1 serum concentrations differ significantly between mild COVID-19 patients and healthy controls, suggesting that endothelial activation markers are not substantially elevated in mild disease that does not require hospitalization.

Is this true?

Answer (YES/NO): NO